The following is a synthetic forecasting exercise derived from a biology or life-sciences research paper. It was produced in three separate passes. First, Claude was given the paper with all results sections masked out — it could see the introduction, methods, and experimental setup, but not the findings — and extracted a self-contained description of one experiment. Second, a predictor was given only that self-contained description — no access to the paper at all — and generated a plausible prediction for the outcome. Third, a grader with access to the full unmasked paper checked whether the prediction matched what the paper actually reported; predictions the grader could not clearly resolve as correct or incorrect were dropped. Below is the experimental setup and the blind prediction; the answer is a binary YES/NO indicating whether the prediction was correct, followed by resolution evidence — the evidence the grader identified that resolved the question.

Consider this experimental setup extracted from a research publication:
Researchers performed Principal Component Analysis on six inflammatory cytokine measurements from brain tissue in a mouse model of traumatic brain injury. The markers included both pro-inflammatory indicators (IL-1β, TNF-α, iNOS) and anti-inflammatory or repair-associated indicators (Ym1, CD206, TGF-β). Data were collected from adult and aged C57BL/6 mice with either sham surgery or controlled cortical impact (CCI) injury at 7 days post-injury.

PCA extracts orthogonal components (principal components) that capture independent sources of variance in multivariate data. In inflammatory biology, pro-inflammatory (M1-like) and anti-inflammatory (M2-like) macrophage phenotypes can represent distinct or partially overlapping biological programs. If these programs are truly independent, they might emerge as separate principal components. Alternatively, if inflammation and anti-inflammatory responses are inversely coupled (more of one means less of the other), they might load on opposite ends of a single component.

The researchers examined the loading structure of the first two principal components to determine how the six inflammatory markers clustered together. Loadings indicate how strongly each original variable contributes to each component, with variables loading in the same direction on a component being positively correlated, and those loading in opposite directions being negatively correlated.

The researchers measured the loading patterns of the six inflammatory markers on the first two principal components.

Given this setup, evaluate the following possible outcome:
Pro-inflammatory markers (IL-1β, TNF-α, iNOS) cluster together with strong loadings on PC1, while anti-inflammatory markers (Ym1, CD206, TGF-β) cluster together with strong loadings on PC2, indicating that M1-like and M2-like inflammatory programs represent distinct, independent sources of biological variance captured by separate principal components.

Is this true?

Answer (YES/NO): NO